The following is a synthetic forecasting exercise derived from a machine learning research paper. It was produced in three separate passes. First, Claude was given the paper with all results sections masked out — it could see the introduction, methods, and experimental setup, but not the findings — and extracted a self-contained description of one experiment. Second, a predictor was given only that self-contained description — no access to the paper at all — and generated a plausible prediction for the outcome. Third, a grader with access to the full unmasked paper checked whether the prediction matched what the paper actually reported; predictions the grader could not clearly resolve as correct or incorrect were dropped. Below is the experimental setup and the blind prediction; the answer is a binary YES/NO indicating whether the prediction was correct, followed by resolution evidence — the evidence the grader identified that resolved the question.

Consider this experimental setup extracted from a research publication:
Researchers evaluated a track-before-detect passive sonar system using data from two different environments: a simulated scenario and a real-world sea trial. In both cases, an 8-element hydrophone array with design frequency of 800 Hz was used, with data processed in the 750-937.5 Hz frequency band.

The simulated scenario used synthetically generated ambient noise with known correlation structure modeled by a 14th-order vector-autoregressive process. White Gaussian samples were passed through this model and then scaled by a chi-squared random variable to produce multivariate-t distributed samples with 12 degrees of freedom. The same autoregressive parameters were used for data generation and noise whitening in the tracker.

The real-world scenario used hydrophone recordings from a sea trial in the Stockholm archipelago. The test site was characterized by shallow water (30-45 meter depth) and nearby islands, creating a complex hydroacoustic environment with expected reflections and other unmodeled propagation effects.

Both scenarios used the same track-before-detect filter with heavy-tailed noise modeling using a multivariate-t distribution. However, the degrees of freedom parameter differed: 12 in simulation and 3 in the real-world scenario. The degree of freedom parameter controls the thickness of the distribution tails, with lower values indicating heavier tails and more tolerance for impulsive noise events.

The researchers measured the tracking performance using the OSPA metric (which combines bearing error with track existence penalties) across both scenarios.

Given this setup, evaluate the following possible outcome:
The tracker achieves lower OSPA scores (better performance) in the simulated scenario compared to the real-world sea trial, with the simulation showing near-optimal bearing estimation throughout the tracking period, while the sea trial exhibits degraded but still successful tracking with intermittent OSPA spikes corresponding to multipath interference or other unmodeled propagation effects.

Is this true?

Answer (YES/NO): NO